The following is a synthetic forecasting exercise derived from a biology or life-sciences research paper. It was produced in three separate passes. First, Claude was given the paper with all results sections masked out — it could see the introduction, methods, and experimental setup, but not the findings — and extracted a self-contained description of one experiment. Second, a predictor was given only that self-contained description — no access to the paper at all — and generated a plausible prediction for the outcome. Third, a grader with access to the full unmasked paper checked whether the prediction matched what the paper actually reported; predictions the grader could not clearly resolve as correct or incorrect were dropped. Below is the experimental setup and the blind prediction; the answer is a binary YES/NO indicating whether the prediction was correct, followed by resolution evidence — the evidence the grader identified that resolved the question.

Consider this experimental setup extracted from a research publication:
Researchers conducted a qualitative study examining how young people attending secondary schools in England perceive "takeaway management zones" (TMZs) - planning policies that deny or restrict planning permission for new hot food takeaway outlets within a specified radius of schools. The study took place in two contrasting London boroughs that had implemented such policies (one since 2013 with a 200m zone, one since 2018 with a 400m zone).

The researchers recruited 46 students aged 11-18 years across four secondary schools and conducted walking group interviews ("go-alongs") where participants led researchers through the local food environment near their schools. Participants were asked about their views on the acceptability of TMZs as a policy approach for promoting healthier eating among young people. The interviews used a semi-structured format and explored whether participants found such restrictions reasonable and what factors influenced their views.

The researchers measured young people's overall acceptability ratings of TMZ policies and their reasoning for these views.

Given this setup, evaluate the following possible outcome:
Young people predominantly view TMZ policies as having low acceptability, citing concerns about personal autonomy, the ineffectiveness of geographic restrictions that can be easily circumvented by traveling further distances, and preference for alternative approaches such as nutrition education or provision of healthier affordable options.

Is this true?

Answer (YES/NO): NO